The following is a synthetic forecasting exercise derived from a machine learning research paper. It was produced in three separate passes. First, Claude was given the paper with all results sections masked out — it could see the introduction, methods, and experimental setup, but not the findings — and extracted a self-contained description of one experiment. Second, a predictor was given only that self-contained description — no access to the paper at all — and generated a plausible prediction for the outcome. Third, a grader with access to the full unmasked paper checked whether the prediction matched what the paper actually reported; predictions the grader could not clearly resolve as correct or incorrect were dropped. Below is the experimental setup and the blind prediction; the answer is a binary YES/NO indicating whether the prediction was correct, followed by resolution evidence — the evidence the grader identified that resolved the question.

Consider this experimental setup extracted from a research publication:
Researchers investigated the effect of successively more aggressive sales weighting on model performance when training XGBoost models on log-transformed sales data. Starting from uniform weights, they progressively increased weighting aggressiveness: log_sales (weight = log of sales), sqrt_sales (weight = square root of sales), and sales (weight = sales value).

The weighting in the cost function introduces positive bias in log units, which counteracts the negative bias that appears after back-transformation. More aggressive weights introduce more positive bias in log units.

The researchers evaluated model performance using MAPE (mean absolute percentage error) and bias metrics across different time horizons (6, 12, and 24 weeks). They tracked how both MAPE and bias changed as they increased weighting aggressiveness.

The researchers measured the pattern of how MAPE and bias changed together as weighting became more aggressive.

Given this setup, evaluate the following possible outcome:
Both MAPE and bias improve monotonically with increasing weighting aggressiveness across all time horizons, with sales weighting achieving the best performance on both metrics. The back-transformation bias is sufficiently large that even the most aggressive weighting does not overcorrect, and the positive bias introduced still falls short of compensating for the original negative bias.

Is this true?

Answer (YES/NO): NO